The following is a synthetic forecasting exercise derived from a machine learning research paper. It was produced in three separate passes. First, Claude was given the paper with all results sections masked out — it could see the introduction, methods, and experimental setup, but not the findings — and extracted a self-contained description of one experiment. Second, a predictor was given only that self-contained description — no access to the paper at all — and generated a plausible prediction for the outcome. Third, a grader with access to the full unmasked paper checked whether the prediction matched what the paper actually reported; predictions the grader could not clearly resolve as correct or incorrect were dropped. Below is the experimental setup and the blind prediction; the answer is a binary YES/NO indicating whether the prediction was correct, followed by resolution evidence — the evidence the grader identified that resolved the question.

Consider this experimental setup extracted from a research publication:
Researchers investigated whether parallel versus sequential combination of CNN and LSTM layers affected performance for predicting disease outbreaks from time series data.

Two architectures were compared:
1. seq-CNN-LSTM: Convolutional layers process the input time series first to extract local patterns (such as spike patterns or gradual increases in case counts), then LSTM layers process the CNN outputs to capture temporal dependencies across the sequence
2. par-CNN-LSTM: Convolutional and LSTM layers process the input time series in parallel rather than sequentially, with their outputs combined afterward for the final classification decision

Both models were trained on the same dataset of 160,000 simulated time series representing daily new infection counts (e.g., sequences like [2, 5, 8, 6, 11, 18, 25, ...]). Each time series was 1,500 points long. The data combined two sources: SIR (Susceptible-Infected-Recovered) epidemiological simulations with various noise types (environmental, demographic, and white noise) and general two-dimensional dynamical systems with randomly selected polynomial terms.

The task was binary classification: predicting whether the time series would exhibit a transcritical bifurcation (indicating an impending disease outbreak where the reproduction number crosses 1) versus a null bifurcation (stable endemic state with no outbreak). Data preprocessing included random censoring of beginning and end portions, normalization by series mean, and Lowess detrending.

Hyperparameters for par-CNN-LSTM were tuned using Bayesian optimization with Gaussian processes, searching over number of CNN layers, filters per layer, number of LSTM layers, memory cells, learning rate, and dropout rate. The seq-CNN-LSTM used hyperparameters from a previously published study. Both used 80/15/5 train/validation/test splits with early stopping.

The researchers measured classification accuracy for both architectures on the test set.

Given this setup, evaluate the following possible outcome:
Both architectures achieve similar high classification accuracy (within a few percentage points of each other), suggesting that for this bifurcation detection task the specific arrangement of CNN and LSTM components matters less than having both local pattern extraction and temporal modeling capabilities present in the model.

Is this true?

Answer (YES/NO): YES